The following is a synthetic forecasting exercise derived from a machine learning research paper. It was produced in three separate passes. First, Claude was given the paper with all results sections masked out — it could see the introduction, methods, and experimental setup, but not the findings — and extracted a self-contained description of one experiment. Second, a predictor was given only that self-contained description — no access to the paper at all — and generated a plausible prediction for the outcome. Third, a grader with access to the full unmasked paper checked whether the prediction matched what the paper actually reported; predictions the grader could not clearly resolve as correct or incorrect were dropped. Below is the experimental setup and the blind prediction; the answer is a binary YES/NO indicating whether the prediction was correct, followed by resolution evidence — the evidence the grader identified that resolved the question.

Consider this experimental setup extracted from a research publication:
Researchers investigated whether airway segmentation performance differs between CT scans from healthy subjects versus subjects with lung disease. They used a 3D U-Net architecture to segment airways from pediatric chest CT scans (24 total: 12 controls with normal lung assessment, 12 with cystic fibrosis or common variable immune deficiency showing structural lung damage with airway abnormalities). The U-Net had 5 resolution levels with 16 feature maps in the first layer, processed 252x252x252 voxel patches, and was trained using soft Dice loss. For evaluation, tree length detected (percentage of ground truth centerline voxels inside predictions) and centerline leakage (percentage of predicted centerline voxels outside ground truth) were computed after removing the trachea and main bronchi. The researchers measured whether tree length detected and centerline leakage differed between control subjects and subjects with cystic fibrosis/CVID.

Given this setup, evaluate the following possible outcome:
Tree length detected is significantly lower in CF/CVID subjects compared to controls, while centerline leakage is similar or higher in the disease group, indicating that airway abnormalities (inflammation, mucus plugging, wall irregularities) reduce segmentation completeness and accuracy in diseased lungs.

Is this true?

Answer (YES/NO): NO